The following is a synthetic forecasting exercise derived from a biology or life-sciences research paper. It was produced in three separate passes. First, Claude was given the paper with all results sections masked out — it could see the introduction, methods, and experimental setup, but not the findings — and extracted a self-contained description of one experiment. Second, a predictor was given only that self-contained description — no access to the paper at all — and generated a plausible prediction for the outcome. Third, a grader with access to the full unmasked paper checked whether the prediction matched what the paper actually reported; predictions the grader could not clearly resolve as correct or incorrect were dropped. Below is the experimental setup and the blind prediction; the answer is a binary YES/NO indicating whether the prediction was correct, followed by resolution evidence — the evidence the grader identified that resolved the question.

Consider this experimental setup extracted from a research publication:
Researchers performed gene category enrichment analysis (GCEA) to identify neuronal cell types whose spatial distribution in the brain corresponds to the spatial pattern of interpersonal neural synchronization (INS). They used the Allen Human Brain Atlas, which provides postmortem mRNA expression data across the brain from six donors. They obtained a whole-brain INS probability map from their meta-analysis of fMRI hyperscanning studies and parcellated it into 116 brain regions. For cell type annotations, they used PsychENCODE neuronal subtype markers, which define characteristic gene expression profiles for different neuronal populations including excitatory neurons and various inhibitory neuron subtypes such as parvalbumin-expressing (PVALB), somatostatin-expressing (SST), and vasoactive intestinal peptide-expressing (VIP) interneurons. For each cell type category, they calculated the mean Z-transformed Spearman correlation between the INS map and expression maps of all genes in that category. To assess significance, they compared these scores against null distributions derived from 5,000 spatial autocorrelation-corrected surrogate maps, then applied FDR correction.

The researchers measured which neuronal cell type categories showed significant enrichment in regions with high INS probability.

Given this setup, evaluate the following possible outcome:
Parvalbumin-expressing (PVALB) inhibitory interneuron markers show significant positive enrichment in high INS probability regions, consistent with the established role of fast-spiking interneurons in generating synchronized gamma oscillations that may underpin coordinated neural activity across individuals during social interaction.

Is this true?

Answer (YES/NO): YES